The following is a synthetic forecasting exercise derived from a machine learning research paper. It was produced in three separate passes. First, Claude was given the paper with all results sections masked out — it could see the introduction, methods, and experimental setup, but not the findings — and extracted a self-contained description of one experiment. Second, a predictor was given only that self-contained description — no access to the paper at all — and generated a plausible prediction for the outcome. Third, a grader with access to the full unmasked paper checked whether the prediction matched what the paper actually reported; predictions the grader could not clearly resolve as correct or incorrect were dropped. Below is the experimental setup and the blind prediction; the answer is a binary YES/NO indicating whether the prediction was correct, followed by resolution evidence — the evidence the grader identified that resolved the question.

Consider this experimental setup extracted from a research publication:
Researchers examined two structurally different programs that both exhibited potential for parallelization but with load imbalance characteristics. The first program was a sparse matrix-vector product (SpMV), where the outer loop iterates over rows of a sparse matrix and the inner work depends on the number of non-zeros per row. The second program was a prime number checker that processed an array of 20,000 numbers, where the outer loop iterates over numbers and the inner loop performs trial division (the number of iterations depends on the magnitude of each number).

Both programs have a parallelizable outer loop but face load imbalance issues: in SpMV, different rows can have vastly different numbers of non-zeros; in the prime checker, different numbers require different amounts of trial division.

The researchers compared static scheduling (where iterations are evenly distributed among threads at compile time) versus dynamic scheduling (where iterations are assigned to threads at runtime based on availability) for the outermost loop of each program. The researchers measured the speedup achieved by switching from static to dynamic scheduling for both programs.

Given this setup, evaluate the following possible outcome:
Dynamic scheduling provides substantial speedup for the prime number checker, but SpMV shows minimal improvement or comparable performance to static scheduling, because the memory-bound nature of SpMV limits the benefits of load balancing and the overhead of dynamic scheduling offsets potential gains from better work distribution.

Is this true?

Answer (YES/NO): NO